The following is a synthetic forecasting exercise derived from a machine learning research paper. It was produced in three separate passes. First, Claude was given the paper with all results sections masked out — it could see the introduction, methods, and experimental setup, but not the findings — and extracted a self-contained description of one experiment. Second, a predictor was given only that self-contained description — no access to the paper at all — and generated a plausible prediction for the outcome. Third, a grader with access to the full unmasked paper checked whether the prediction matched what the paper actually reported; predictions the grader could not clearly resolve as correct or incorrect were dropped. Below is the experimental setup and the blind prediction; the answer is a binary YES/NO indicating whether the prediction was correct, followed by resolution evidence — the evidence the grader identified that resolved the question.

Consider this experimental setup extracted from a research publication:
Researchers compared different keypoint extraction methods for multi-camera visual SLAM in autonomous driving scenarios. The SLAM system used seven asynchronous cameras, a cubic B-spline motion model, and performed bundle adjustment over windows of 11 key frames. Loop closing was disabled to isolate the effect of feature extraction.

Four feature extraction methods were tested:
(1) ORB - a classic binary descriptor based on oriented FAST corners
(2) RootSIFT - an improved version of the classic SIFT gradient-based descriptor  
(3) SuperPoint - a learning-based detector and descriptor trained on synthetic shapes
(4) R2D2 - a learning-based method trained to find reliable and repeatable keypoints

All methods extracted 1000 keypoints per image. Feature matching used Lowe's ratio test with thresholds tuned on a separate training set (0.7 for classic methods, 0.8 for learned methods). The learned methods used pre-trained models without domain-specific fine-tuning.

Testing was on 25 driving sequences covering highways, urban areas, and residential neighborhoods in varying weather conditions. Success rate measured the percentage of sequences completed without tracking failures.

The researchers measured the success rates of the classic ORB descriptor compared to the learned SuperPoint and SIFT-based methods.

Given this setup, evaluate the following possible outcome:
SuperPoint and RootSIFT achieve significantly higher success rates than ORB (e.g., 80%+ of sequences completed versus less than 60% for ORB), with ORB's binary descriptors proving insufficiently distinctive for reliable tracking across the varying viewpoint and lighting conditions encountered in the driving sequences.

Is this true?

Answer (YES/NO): NO